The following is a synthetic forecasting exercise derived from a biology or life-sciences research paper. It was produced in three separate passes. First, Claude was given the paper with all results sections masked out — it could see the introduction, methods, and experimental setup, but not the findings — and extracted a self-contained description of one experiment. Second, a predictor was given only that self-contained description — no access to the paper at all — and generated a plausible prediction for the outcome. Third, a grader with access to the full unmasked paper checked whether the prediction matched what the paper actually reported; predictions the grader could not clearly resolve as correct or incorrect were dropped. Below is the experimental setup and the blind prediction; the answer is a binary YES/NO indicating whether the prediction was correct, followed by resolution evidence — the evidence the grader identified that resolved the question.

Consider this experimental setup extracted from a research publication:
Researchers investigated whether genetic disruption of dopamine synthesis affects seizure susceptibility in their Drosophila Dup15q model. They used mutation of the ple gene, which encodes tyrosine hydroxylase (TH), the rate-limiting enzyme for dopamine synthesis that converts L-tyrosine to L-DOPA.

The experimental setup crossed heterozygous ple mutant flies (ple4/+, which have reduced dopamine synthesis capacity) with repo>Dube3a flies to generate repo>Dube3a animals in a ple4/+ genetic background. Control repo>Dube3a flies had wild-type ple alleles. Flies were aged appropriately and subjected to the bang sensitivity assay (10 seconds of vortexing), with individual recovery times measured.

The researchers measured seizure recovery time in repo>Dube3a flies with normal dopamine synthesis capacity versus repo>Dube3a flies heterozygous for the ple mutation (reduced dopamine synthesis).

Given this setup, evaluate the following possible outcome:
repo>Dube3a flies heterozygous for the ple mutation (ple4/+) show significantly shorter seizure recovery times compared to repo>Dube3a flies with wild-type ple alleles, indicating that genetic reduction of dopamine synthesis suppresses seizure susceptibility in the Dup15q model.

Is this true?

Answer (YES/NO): NO